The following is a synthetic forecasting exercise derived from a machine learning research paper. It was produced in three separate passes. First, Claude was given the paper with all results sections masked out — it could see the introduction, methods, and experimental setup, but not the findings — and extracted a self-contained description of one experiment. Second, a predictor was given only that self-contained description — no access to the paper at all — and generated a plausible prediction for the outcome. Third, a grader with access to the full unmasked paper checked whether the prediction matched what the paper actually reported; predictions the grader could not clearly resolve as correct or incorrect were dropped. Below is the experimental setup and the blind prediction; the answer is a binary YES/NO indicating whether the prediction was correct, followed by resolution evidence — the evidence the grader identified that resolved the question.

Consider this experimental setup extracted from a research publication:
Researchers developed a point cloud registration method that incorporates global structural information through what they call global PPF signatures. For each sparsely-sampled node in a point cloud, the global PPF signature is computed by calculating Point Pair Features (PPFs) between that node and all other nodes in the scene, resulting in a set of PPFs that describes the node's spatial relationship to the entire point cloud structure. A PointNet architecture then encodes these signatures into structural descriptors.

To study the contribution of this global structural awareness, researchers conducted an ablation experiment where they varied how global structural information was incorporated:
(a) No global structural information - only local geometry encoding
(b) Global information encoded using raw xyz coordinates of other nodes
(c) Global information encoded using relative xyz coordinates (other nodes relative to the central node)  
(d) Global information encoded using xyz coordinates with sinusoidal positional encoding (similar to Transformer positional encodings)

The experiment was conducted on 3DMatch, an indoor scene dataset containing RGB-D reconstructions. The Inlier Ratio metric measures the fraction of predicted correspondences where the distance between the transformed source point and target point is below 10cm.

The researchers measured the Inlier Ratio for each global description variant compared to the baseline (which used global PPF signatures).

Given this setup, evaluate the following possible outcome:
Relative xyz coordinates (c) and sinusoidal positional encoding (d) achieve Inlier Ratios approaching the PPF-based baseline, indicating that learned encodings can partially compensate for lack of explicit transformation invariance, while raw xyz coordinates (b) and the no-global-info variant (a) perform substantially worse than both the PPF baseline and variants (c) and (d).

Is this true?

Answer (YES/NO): NO